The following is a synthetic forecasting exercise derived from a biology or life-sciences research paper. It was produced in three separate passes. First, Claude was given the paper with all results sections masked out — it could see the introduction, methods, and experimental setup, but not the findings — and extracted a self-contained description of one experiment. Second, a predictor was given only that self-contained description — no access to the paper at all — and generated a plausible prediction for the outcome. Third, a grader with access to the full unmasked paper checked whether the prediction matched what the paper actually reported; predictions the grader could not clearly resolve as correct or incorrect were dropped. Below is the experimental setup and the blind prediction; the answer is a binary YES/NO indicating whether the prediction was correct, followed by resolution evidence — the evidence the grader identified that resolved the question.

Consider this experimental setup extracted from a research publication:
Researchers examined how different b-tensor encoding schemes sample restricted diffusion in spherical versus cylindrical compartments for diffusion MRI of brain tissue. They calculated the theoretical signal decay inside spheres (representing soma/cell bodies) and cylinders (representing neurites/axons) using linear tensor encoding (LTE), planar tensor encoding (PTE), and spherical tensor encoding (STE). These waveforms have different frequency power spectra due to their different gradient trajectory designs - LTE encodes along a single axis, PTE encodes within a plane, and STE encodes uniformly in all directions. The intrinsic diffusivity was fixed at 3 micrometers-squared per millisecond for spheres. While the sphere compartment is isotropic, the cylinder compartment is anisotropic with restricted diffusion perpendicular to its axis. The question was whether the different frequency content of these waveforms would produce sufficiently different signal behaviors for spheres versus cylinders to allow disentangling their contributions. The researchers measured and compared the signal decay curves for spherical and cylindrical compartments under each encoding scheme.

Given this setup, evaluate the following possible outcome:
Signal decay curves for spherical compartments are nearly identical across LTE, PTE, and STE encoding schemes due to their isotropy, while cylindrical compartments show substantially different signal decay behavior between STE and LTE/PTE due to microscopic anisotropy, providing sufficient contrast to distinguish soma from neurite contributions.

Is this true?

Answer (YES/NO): NO